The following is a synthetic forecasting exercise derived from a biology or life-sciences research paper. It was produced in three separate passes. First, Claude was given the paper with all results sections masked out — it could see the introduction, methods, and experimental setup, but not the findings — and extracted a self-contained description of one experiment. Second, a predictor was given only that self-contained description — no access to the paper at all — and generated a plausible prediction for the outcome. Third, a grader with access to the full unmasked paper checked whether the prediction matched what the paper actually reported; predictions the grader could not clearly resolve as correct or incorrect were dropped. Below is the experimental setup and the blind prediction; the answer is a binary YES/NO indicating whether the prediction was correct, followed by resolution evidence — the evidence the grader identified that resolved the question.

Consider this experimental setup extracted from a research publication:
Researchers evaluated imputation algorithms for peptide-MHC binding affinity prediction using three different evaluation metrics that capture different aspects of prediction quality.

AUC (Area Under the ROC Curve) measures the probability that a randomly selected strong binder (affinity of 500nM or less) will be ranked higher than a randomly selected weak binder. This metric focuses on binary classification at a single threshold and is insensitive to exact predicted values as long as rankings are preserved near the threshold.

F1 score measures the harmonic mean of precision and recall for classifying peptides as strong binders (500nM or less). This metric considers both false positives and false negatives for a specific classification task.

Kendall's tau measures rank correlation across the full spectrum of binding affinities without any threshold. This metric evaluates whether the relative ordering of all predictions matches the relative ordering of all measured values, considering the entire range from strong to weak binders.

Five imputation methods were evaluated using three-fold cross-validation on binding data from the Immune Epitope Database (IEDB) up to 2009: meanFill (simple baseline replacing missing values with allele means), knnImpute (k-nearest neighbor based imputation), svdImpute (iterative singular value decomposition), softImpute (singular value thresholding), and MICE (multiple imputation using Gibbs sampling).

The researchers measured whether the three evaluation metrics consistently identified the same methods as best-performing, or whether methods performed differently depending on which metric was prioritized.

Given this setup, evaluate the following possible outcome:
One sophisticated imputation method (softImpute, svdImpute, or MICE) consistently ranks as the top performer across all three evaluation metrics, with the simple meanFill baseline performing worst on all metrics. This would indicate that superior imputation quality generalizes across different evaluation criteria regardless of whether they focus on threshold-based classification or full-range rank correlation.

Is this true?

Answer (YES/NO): NO